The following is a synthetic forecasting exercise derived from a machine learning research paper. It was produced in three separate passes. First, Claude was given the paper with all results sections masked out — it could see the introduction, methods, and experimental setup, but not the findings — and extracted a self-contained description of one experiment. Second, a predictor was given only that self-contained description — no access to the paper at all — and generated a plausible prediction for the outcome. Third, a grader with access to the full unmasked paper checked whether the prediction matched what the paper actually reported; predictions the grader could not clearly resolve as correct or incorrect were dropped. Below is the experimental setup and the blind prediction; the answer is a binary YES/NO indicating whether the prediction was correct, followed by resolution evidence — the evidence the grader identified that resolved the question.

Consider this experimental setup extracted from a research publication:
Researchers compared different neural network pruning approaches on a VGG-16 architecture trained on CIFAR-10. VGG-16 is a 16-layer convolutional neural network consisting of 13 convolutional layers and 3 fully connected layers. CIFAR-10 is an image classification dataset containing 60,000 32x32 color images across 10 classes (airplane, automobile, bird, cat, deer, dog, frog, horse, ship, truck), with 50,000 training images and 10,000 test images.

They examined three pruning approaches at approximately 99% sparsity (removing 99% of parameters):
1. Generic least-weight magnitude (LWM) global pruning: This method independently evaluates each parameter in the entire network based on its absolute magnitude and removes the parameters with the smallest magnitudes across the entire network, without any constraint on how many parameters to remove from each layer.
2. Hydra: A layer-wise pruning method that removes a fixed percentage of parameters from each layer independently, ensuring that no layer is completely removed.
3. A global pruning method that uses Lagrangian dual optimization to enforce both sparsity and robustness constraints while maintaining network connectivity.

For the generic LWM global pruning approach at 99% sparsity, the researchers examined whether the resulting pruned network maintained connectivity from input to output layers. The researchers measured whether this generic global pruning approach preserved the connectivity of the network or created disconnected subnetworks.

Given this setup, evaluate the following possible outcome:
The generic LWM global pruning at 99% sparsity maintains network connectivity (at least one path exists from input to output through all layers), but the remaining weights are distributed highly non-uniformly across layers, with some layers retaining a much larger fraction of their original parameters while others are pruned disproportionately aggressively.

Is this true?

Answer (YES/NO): NO